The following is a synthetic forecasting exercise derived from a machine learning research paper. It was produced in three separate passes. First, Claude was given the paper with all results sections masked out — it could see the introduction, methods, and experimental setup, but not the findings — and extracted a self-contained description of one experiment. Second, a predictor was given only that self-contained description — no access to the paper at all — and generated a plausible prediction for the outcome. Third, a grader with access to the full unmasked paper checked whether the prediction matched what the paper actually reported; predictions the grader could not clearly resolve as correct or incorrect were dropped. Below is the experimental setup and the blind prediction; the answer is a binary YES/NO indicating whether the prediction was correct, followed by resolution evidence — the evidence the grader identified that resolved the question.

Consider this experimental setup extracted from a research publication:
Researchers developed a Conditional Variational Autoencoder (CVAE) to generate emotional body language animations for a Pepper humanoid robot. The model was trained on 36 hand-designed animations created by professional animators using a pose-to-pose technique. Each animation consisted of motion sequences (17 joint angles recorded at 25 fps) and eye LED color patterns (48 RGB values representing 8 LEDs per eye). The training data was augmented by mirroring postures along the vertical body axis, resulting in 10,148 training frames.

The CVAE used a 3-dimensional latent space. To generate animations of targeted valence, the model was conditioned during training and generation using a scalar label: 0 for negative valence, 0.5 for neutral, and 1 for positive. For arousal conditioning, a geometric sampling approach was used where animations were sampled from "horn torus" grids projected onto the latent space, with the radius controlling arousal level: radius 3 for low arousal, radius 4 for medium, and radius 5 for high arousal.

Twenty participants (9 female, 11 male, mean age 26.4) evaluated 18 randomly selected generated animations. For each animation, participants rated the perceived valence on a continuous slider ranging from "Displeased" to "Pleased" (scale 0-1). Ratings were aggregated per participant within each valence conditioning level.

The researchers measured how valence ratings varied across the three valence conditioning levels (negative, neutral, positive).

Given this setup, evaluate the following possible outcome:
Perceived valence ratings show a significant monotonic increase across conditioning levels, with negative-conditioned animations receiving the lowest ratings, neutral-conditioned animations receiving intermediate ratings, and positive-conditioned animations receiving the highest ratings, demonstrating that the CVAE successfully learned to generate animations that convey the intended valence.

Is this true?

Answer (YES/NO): NO